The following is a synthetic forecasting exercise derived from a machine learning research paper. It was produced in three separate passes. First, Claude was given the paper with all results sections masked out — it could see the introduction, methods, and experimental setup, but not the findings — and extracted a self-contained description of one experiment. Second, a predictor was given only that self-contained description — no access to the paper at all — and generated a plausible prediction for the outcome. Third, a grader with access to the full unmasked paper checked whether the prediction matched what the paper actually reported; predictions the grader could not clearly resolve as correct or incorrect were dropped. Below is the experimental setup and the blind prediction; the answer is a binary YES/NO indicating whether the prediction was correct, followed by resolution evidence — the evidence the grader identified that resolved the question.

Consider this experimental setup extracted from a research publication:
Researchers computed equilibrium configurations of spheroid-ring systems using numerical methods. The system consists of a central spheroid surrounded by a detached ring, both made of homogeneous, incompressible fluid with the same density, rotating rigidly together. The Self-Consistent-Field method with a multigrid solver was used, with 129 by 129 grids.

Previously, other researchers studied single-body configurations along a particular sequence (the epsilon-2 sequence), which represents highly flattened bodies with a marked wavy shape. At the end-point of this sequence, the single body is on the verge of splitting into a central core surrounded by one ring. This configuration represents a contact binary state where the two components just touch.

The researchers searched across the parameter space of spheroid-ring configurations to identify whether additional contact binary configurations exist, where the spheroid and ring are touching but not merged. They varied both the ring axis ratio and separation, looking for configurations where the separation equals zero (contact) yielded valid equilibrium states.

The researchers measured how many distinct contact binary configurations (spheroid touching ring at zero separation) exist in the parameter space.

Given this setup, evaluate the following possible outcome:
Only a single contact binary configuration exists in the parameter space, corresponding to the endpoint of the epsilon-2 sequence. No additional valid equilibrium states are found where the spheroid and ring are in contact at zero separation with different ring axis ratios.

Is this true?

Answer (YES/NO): YES